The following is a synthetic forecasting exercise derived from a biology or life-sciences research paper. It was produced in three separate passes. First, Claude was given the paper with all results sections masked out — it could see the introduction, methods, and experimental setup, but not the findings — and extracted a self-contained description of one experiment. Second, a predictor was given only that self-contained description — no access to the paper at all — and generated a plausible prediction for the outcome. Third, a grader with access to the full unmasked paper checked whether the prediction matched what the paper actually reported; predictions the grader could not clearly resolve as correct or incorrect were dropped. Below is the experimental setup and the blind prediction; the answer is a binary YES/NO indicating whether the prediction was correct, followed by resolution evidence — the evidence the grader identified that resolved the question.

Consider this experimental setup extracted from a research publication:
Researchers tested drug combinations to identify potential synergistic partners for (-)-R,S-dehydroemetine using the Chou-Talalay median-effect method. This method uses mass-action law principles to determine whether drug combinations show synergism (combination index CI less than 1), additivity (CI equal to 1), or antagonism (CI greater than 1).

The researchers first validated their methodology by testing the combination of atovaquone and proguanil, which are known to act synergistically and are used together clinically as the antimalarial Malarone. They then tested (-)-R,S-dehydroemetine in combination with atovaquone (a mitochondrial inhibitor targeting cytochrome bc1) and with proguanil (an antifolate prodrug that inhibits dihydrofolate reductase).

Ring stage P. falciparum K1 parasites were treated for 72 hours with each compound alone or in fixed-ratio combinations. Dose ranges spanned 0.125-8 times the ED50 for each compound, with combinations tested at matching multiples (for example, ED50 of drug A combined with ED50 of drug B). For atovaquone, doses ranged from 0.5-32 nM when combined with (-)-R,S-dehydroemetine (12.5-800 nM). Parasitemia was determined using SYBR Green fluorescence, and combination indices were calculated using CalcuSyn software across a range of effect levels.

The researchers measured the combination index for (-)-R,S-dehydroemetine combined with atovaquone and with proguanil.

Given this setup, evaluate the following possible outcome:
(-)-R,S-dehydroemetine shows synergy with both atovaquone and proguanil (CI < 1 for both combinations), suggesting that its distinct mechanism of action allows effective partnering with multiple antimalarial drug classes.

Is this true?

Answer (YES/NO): NO